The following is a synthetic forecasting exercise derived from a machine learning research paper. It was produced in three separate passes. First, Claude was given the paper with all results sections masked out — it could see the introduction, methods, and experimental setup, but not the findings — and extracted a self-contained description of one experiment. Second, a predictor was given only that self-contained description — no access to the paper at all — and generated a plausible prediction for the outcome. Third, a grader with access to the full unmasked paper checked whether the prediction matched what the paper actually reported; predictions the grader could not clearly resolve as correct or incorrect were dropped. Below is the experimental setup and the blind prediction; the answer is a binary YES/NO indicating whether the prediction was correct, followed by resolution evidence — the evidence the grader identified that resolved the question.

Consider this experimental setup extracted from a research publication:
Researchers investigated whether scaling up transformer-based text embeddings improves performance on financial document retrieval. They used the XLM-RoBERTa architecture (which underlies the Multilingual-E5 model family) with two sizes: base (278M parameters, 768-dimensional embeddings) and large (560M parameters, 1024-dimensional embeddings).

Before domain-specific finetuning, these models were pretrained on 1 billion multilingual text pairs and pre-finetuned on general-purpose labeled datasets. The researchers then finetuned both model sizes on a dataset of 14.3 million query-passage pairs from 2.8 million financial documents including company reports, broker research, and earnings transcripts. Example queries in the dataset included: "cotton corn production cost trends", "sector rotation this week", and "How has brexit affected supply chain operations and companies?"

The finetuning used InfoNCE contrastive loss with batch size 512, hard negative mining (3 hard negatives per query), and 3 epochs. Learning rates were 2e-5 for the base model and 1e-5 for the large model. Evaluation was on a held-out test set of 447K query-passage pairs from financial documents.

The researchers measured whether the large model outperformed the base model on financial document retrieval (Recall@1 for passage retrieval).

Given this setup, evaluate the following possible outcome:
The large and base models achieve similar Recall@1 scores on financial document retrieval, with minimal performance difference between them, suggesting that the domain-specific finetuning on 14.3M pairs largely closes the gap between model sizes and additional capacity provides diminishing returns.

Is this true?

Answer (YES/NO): YES